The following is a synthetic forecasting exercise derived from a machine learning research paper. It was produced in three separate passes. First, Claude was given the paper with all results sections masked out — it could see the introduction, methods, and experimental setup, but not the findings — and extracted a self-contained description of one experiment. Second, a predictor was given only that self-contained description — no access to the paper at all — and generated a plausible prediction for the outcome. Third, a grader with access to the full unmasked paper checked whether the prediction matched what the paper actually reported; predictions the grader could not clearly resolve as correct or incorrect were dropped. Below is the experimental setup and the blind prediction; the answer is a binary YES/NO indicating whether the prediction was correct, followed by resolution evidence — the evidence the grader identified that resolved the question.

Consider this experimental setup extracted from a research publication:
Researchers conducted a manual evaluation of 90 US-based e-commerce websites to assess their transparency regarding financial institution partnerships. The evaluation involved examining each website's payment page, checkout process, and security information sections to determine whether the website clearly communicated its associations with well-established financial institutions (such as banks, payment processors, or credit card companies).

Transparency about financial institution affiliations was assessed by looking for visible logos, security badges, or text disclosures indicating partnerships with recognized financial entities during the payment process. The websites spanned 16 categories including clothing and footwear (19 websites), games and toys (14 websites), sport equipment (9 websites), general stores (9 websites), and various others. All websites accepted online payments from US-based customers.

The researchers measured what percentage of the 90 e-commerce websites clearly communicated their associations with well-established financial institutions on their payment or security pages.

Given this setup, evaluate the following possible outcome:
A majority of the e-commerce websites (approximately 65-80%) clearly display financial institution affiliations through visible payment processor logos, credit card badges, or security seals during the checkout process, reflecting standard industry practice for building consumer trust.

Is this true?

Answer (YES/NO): NO